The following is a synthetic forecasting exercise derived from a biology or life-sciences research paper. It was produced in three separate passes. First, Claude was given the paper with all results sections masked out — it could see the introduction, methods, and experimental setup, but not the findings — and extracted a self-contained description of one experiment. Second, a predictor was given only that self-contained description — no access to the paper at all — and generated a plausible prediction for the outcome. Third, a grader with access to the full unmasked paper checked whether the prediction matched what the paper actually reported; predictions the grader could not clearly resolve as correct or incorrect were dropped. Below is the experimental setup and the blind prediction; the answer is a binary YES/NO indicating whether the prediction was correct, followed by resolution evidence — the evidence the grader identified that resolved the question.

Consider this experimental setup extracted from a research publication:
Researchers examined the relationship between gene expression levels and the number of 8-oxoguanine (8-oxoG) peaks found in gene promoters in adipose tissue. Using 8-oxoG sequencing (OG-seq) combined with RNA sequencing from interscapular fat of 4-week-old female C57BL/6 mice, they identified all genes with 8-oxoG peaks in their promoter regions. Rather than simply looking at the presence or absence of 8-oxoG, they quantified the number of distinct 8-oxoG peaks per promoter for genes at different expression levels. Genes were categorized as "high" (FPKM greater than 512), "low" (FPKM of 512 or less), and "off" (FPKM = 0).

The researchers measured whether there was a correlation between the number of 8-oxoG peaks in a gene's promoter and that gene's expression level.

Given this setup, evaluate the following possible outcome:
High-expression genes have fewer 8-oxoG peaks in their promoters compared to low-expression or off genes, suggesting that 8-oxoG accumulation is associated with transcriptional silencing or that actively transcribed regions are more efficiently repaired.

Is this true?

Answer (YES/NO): NO